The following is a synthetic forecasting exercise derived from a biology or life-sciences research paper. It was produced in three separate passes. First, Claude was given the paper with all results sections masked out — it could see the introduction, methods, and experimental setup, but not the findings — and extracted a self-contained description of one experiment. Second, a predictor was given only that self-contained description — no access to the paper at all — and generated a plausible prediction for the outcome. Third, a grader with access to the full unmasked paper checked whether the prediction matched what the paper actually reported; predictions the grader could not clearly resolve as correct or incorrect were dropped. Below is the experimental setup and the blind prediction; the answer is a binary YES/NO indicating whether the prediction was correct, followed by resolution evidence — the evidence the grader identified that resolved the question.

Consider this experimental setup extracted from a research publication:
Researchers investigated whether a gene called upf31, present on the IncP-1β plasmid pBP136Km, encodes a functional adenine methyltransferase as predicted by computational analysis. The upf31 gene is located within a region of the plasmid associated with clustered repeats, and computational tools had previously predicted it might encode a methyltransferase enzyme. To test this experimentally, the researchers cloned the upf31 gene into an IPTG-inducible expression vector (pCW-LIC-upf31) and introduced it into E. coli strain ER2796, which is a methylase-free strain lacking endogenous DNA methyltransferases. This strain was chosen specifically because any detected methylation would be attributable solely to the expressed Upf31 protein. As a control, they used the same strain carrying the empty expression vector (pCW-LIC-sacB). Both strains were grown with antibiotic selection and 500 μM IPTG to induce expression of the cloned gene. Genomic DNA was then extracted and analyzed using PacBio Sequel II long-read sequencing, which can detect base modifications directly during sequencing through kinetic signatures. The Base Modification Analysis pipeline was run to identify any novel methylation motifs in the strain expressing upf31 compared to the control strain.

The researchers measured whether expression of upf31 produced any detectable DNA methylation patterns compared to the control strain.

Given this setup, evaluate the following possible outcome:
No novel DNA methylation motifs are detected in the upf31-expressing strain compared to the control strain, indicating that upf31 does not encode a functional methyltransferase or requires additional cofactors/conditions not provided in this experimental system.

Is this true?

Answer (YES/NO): YES